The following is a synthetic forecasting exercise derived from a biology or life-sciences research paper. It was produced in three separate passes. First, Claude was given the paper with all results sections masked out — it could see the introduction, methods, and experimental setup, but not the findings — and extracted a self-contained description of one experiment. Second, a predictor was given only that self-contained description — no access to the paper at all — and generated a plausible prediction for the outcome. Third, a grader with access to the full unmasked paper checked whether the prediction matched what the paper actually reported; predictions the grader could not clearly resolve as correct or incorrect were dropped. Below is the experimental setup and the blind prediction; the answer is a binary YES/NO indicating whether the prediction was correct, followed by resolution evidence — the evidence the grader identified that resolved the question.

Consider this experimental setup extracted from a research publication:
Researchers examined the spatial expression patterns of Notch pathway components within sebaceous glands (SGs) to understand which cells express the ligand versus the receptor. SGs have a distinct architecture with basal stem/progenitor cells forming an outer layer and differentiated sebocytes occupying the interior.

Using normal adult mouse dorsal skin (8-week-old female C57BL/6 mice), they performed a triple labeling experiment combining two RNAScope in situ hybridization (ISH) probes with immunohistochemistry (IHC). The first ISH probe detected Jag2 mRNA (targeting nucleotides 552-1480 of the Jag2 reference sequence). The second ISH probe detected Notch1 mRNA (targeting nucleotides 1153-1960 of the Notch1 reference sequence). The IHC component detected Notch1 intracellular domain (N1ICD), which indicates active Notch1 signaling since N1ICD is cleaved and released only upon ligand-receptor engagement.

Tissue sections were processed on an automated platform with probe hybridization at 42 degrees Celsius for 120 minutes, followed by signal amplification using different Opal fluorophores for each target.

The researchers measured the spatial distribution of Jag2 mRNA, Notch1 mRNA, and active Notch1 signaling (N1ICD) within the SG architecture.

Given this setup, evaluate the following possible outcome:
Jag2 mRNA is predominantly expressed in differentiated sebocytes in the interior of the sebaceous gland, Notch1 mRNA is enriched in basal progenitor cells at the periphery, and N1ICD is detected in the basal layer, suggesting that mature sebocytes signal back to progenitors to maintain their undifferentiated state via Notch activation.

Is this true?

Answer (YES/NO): NO